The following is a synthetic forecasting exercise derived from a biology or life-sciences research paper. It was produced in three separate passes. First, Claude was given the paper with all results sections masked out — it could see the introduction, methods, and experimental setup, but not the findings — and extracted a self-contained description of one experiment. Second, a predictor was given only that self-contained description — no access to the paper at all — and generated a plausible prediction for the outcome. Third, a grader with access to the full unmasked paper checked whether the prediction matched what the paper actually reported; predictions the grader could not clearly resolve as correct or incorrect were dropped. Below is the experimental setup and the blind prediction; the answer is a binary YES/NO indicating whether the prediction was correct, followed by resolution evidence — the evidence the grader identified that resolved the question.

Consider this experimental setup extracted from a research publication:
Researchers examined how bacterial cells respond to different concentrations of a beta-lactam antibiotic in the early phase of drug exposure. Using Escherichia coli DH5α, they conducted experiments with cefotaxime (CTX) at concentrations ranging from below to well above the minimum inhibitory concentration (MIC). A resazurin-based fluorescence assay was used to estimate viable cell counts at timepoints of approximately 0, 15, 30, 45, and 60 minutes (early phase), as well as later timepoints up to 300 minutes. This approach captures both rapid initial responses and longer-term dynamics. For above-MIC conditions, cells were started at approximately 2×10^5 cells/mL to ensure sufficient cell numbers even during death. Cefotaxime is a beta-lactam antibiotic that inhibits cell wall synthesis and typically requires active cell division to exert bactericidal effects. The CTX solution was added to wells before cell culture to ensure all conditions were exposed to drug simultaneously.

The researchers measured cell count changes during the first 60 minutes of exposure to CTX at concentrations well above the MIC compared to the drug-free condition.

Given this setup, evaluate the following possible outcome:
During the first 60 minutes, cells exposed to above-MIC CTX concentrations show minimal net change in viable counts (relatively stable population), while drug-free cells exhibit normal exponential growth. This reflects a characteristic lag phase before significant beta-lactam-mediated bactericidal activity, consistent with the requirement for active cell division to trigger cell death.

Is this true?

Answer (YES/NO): NO